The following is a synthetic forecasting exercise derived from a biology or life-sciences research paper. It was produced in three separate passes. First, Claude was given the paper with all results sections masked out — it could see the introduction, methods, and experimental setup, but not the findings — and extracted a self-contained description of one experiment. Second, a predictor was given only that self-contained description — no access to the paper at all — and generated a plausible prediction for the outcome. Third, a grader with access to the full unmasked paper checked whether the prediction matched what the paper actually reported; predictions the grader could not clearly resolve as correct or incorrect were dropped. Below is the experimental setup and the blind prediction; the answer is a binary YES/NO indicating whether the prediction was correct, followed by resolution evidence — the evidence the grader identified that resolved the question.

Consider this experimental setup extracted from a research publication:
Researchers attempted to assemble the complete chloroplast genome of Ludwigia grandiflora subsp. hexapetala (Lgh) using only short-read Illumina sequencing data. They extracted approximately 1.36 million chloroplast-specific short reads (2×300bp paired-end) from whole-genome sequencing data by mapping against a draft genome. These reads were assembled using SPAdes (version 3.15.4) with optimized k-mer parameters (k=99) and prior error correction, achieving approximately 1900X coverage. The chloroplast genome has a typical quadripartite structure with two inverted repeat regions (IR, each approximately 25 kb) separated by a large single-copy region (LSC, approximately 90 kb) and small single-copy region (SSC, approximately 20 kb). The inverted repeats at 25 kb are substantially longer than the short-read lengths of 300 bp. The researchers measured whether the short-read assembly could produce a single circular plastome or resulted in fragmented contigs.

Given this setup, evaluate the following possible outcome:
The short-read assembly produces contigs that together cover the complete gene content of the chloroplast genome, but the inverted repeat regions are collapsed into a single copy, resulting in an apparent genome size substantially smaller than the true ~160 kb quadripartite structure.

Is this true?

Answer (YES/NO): YES